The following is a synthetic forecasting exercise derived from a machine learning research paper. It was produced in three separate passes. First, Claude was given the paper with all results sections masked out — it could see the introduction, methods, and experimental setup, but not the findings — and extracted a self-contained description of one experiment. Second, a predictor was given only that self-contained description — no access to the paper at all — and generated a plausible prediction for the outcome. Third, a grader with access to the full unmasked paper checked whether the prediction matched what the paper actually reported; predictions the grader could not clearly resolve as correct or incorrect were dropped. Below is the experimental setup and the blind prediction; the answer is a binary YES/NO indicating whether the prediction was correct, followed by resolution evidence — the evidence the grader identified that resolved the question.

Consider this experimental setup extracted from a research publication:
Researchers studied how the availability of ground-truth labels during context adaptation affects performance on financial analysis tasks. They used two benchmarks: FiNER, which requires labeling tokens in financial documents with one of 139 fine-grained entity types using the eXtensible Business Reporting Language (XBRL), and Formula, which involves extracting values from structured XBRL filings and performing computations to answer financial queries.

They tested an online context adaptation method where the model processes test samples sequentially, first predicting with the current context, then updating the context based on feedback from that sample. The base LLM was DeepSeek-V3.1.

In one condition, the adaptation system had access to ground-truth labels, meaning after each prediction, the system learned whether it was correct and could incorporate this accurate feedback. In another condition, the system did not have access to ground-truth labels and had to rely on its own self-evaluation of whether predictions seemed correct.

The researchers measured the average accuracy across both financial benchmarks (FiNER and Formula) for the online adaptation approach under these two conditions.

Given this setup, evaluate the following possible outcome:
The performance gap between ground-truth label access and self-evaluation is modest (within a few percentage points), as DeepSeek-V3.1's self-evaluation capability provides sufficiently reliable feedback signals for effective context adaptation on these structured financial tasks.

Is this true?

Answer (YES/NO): NO